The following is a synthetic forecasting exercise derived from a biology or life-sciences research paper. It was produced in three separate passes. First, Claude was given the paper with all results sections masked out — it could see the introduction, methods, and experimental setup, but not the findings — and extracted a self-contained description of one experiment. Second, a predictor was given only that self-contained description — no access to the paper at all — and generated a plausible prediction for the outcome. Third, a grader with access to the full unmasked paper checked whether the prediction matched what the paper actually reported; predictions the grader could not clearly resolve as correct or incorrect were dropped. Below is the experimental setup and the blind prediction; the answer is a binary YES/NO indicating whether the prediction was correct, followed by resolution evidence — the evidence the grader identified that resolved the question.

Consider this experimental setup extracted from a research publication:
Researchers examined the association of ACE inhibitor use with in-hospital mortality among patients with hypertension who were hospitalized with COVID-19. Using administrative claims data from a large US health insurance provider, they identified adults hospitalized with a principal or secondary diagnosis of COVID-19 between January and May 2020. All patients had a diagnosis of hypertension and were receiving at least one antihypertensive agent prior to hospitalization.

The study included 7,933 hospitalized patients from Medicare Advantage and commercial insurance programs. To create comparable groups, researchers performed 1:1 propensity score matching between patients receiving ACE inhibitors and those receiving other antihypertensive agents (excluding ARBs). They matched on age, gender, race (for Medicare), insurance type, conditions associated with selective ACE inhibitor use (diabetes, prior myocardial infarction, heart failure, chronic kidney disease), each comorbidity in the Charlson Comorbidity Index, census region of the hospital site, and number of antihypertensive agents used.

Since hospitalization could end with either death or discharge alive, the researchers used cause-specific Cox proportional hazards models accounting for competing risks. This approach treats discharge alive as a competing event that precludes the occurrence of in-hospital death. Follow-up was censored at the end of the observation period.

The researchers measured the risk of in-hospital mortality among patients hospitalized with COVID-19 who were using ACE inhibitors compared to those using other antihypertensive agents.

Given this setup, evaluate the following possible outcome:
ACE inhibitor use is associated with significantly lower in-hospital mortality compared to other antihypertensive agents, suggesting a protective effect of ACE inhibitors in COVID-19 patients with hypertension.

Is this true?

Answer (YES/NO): NO